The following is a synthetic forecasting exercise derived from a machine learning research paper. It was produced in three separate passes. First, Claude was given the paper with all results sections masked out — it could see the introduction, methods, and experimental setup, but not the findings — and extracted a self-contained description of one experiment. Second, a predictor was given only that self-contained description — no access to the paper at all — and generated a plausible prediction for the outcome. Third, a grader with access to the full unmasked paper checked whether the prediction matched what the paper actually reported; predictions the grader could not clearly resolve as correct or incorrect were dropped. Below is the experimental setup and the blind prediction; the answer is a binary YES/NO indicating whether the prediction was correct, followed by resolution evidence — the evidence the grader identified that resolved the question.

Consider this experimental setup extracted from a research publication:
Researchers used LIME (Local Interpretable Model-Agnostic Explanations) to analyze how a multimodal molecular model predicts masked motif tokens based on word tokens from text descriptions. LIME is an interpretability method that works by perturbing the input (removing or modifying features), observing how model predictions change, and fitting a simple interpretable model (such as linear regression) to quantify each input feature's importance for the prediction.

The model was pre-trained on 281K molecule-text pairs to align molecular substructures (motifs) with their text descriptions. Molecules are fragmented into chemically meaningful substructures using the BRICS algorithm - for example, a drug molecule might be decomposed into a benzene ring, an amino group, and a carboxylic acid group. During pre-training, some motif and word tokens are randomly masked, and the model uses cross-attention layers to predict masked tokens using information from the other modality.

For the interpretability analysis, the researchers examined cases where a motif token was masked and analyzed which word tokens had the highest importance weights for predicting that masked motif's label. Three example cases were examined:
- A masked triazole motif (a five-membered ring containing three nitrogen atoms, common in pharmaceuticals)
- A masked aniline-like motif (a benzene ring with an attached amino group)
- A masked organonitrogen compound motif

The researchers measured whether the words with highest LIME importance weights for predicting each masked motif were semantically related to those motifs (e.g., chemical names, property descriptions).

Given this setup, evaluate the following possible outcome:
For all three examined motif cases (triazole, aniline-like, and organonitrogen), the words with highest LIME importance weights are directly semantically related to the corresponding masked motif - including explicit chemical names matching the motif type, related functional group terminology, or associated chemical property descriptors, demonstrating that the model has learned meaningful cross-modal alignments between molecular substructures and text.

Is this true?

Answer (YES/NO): YES